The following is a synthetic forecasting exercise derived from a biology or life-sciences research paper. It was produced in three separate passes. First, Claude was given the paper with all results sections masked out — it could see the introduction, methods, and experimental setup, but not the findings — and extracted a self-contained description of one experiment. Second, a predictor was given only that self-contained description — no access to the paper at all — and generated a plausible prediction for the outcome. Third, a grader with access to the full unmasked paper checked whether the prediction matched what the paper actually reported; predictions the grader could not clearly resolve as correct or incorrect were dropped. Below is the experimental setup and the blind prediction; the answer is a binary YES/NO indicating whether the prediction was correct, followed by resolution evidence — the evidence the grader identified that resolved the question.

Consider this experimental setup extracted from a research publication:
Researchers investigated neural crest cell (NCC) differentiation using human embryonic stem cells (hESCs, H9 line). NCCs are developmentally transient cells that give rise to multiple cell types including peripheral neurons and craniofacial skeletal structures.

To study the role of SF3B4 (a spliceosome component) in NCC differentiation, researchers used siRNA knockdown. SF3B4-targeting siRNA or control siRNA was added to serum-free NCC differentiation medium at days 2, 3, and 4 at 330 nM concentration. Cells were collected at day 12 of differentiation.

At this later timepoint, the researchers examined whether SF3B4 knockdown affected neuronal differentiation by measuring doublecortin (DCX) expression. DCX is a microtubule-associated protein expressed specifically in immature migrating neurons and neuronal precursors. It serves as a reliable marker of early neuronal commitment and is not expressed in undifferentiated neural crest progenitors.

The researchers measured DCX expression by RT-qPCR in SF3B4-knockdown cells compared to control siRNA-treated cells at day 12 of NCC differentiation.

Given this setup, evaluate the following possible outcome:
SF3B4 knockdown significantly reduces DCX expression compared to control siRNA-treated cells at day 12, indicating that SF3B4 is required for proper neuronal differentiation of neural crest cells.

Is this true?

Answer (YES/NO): NO